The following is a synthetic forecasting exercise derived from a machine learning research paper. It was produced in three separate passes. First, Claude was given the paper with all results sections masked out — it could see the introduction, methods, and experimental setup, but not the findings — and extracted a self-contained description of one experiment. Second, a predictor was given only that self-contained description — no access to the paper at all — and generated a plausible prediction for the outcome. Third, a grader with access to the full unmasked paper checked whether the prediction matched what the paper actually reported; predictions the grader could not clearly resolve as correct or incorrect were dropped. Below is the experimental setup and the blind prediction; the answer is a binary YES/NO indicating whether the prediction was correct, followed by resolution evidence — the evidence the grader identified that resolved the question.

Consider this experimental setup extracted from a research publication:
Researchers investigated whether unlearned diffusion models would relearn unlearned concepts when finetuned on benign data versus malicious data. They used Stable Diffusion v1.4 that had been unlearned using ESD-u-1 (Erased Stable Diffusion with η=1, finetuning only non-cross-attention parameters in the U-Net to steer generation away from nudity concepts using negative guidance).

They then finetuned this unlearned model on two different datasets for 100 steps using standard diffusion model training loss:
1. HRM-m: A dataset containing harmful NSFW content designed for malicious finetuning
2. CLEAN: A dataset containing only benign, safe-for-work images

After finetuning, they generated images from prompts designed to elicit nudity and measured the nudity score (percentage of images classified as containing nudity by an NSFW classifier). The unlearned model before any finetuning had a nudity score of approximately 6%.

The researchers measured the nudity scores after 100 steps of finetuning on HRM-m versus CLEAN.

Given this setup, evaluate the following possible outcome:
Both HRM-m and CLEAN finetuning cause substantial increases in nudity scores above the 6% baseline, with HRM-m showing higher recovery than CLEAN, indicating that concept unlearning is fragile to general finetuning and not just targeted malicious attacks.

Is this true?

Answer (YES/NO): NO